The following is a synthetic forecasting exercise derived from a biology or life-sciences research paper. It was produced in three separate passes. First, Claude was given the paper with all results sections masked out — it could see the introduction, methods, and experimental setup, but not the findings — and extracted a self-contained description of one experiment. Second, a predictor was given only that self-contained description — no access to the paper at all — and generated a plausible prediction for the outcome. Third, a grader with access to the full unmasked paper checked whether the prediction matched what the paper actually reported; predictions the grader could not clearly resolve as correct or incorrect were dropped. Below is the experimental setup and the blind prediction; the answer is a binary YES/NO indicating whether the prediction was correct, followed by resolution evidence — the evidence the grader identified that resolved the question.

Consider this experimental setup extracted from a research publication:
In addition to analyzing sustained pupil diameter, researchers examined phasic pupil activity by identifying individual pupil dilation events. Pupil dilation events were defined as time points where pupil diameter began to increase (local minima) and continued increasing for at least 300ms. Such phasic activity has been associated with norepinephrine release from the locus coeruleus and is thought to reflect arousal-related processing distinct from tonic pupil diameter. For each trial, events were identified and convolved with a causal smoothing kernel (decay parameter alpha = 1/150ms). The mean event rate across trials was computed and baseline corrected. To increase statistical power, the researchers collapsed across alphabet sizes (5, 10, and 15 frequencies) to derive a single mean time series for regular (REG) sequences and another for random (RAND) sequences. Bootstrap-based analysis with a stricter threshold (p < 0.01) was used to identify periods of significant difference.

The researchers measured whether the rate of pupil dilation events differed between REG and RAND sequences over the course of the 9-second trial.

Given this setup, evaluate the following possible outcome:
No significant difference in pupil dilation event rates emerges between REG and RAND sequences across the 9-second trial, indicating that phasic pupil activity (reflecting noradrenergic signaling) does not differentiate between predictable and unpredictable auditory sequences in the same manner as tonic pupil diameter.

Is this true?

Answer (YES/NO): YES